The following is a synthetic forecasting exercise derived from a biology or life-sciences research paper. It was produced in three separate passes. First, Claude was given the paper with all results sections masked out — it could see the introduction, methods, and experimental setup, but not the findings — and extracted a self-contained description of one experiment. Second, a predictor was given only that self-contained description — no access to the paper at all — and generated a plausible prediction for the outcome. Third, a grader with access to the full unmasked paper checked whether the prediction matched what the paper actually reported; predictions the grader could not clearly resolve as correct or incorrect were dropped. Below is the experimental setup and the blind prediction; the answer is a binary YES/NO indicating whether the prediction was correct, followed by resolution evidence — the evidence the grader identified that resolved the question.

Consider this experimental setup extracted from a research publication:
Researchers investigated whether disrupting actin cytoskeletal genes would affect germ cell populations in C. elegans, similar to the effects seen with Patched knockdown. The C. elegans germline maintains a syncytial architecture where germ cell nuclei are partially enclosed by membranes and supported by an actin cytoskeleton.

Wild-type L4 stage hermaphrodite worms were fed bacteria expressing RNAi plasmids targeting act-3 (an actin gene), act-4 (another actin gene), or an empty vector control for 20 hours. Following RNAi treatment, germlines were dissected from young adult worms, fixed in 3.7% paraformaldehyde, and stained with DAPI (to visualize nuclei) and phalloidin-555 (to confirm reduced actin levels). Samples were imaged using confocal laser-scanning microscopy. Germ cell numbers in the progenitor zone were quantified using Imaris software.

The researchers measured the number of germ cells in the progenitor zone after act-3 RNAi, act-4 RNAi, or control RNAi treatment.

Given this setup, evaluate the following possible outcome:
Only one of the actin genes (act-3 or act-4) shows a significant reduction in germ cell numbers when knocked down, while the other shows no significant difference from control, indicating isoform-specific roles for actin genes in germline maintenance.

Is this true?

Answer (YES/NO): NO